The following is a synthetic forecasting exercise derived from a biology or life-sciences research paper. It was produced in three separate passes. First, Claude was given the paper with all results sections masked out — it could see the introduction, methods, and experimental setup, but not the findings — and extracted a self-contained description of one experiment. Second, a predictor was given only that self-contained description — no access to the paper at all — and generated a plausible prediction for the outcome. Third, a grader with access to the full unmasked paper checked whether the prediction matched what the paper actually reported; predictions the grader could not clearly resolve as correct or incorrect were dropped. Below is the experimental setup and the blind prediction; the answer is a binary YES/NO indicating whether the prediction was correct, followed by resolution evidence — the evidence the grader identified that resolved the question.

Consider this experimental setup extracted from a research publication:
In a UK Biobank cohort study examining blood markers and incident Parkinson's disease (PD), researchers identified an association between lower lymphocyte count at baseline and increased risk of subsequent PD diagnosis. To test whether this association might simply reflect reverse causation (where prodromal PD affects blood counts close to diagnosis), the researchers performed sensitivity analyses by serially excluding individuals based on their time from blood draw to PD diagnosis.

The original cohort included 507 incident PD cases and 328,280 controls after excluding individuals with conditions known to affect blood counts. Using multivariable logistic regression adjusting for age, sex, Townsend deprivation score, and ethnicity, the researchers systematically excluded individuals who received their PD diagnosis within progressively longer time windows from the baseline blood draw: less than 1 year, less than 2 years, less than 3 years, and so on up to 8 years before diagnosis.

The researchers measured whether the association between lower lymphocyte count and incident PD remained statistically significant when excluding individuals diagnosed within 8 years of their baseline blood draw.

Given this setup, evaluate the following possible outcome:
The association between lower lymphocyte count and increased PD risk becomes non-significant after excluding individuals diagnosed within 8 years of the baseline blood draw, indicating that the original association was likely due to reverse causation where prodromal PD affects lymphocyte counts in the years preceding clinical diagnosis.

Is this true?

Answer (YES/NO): NO